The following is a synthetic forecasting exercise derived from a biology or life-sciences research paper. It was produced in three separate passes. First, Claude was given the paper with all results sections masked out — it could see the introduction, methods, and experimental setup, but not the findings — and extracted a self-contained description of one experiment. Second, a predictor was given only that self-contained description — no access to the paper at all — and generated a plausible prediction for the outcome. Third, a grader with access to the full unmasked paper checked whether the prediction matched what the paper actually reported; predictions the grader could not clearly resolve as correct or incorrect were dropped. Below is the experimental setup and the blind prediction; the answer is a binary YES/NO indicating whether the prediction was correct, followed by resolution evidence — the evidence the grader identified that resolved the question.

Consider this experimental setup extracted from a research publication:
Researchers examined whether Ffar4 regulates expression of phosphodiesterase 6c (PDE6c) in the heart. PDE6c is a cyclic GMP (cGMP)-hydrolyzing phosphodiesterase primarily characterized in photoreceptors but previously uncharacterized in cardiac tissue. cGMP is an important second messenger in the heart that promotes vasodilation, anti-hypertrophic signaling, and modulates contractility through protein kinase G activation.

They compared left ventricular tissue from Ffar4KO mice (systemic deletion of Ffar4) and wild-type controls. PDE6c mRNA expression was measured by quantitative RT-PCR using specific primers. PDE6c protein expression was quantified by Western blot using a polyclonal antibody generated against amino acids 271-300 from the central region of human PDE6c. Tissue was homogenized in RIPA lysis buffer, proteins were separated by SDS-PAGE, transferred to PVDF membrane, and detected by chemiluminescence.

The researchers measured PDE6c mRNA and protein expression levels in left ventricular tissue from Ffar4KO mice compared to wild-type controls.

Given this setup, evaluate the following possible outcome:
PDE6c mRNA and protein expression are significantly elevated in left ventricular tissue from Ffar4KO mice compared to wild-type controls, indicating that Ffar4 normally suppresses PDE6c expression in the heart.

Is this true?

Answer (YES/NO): YES